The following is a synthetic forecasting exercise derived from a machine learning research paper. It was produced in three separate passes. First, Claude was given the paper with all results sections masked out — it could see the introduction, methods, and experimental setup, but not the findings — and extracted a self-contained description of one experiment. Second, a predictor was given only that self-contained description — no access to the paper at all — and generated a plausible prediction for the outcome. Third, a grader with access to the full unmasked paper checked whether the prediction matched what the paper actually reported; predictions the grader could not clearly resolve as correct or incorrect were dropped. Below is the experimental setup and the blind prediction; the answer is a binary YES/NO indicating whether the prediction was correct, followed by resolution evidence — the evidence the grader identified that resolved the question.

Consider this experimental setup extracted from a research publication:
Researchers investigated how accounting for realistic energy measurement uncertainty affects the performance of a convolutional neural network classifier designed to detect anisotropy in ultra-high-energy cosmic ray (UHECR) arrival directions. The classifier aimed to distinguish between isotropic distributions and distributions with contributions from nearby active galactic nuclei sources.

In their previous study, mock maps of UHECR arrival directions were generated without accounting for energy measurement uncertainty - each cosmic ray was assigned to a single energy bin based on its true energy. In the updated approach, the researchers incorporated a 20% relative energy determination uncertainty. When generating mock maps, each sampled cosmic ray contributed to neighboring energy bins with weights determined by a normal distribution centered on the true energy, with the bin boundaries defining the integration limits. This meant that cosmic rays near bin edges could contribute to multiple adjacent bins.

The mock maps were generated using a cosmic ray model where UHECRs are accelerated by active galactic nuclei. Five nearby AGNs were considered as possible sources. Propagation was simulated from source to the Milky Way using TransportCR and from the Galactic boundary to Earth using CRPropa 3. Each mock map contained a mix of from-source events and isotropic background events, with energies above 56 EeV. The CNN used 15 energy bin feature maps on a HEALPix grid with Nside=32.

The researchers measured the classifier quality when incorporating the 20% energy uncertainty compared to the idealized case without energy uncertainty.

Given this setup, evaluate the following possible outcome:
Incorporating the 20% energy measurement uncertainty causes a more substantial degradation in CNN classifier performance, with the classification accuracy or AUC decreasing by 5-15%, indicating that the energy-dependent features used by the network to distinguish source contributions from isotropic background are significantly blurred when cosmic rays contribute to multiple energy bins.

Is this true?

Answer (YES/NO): NO